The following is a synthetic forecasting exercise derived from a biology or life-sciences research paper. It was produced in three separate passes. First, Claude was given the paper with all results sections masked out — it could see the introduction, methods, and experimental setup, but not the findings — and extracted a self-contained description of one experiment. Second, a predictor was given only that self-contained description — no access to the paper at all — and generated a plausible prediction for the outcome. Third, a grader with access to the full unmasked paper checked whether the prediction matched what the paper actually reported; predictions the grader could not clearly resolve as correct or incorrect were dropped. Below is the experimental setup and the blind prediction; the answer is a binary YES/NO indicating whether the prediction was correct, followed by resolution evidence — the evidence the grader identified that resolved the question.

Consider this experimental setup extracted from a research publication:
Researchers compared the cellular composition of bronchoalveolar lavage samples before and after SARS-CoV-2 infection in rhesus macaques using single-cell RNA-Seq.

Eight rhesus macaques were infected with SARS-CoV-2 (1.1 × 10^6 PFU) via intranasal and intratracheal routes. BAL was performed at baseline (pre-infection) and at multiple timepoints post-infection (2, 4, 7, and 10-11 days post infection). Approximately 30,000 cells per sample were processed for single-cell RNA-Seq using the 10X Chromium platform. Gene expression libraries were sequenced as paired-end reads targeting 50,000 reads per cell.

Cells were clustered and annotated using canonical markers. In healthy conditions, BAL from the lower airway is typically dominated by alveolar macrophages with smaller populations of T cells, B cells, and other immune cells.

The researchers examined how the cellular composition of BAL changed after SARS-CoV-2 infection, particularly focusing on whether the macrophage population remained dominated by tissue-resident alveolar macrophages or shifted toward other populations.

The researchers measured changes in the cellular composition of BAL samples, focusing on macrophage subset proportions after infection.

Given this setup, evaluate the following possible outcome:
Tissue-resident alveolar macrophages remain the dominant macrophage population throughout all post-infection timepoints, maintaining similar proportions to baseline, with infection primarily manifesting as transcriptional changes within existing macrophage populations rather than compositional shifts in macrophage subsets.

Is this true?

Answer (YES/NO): NO